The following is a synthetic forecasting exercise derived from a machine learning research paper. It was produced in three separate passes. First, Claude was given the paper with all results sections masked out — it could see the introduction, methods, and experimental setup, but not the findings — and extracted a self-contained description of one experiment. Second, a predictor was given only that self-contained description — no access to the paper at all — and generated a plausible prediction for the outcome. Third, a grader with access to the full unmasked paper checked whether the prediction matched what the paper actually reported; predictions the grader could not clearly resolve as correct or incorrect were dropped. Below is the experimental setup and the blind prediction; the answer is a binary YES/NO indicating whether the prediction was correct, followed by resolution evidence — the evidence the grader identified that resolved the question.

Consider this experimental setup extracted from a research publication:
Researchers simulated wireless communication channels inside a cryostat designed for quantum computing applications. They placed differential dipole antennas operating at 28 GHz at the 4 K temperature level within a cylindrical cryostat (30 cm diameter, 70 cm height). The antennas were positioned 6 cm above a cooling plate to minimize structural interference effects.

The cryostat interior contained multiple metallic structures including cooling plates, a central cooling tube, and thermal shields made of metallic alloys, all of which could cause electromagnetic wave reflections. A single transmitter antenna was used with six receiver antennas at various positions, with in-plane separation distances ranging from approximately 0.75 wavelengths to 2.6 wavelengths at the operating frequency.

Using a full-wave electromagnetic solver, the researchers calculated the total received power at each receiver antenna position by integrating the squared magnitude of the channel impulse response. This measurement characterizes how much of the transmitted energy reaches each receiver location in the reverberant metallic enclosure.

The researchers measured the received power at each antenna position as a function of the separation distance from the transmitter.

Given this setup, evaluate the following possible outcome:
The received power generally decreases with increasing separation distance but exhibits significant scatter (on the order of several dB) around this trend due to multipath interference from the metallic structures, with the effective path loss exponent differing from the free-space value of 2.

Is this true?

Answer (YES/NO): NO